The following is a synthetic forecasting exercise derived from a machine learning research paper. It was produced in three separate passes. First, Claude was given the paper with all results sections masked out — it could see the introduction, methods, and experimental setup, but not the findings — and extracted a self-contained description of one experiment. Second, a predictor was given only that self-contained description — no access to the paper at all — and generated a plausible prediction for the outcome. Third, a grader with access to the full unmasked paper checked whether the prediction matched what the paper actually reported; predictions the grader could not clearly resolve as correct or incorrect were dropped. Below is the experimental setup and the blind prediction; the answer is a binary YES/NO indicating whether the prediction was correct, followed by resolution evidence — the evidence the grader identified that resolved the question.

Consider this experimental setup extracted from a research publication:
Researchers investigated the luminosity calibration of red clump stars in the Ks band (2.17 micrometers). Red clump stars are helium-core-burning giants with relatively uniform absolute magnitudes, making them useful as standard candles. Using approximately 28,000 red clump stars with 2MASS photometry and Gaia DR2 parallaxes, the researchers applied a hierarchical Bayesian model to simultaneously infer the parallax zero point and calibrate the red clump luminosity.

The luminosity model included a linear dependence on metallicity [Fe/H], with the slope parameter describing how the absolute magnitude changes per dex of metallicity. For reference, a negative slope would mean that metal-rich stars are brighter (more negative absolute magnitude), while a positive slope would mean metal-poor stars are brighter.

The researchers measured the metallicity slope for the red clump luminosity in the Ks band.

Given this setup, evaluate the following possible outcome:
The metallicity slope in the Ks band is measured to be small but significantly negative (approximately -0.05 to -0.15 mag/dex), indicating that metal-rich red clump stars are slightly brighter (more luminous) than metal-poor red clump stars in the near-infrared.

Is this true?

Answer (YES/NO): NO